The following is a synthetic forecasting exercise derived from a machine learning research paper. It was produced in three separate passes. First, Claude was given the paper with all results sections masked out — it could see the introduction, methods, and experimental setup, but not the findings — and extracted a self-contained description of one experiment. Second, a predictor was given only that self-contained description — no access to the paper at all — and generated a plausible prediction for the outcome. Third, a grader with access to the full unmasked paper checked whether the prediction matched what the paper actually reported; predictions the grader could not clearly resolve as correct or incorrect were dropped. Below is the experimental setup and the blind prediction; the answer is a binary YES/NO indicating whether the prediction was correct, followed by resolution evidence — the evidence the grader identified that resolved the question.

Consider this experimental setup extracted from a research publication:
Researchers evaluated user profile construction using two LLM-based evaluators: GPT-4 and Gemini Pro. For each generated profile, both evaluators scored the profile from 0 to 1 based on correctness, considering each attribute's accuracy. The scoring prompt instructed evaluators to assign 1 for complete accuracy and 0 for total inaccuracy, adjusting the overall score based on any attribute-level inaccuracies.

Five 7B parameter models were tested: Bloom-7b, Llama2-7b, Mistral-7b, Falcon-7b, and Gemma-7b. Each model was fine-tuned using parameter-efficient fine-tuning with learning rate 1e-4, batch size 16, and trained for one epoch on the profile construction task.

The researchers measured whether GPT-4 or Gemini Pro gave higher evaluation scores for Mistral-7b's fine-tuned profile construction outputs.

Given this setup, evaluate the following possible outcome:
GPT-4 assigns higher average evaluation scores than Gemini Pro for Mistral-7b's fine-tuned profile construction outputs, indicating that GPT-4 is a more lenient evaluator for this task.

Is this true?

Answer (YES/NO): YES